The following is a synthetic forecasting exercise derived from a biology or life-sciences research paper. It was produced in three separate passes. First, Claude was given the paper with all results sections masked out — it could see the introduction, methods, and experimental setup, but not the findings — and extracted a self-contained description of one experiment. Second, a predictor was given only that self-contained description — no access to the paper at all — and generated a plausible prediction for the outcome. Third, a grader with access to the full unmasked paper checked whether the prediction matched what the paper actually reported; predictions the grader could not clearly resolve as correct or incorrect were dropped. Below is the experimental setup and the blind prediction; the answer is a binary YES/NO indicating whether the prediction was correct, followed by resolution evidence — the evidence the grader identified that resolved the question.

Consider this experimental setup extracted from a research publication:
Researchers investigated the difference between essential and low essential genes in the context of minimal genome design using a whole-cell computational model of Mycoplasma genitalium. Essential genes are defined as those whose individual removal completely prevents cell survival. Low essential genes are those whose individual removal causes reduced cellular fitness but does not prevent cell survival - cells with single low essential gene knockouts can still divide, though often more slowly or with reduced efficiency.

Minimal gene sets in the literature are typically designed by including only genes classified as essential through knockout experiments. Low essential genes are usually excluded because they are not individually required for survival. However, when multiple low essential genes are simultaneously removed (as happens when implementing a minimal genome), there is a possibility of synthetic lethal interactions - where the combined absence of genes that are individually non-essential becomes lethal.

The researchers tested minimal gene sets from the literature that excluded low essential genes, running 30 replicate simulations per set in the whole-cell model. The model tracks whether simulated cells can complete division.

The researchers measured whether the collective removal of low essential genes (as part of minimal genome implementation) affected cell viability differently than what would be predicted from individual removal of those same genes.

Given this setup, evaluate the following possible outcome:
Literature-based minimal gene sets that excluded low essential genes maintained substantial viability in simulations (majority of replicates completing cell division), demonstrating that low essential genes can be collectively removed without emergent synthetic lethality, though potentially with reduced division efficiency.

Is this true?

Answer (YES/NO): NO